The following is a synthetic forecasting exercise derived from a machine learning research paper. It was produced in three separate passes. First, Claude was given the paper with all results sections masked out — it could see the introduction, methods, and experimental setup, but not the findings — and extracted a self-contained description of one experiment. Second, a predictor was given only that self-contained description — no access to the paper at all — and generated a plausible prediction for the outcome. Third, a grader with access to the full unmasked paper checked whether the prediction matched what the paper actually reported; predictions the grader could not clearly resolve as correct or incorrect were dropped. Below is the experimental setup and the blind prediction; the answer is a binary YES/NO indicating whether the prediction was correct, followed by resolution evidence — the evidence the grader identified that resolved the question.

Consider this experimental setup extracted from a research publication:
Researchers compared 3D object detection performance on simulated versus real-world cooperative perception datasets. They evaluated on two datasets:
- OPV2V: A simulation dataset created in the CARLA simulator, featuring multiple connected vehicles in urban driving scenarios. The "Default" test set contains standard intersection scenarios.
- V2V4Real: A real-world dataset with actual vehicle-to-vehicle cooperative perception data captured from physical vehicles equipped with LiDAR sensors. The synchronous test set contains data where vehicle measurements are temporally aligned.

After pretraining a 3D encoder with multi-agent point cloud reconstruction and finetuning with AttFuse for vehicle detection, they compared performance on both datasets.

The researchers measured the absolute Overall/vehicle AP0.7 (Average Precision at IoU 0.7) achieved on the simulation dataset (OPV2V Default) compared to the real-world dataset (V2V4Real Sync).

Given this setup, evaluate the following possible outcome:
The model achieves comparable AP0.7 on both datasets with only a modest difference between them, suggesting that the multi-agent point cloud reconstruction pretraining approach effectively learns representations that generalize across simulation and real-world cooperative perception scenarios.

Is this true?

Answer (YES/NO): NO